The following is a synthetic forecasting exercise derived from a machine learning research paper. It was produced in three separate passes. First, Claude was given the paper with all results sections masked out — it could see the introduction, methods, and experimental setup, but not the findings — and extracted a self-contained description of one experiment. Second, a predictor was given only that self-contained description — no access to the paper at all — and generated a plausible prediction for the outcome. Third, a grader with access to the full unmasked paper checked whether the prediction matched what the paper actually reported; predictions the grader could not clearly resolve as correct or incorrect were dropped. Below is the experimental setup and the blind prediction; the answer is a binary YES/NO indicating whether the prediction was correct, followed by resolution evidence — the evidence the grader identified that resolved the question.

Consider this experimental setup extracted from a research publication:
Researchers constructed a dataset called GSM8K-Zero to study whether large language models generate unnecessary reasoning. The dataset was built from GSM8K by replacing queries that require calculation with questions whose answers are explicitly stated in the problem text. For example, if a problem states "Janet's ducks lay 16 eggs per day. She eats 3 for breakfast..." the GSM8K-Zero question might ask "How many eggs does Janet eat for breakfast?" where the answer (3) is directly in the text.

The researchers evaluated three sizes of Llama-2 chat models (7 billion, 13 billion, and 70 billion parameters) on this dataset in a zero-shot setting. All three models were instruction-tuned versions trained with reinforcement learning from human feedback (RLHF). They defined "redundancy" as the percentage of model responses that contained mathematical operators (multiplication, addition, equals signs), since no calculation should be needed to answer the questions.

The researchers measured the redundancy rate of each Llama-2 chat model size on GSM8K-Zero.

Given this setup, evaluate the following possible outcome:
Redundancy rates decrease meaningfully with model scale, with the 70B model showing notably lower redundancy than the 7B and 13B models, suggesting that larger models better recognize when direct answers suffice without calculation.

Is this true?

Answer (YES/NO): NO